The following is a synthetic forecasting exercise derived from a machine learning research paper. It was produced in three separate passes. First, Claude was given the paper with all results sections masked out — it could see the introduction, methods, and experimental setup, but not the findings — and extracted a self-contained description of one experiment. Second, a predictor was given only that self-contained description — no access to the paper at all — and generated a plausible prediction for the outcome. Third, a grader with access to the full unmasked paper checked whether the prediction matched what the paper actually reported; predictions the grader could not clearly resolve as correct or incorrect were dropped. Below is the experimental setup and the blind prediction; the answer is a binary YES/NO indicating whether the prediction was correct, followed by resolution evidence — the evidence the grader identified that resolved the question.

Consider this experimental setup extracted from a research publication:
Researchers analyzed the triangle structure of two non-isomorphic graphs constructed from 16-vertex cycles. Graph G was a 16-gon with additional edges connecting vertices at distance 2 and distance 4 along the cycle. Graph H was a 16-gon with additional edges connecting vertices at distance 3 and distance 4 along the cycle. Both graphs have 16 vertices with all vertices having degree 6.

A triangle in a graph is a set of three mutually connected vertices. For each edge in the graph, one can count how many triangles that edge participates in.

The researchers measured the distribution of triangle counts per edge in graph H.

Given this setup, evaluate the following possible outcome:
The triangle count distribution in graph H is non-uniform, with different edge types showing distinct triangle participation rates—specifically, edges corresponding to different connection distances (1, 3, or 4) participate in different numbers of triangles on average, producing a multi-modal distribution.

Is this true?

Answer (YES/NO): NO